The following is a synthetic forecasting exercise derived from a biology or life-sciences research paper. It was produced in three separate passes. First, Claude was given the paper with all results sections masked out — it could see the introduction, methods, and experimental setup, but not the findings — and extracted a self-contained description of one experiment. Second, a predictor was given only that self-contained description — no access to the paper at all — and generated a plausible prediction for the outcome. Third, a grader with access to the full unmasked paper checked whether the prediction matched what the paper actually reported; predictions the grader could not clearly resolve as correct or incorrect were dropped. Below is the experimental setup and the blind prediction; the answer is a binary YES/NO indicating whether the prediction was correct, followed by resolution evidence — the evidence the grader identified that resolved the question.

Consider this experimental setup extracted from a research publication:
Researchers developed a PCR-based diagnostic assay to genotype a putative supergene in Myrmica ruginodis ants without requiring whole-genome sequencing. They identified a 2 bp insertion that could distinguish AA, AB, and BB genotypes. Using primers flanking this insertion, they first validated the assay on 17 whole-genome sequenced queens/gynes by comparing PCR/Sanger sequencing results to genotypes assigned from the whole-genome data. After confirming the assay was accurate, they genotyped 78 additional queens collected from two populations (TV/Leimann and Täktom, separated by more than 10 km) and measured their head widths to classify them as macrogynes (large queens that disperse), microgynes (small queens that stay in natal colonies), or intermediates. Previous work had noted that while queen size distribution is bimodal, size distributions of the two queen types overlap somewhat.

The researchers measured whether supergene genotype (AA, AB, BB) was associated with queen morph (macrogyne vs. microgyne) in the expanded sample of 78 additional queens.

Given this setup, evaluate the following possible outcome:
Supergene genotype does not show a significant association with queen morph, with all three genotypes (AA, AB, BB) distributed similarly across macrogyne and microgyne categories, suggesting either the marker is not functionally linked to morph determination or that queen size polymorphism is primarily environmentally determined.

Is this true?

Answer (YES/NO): NO